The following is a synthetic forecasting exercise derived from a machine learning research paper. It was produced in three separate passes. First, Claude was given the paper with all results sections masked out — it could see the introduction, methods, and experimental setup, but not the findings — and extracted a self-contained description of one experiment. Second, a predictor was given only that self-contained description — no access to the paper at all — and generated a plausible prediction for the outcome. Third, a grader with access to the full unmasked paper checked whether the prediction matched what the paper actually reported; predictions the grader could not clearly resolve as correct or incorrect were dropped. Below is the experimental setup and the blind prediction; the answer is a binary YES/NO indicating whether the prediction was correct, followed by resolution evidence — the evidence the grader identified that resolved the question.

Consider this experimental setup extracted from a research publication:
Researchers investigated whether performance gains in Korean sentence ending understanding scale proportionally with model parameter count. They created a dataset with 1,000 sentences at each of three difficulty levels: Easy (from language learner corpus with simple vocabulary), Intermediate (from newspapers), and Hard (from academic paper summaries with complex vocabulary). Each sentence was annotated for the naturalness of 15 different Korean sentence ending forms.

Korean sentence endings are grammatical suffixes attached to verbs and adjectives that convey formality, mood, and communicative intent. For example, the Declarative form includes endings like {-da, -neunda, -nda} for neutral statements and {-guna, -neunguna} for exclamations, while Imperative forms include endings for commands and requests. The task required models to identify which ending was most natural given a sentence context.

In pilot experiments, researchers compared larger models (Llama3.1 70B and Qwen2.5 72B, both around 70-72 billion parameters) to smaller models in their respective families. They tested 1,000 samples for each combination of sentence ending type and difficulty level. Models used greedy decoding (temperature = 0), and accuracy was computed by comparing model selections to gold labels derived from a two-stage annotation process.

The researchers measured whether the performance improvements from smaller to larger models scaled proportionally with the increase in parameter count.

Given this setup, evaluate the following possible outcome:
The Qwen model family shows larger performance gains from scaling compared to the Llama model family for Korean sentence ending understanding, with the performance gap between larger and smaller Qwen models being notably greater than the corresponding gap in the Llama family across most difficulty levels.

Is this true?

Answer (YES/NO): NO